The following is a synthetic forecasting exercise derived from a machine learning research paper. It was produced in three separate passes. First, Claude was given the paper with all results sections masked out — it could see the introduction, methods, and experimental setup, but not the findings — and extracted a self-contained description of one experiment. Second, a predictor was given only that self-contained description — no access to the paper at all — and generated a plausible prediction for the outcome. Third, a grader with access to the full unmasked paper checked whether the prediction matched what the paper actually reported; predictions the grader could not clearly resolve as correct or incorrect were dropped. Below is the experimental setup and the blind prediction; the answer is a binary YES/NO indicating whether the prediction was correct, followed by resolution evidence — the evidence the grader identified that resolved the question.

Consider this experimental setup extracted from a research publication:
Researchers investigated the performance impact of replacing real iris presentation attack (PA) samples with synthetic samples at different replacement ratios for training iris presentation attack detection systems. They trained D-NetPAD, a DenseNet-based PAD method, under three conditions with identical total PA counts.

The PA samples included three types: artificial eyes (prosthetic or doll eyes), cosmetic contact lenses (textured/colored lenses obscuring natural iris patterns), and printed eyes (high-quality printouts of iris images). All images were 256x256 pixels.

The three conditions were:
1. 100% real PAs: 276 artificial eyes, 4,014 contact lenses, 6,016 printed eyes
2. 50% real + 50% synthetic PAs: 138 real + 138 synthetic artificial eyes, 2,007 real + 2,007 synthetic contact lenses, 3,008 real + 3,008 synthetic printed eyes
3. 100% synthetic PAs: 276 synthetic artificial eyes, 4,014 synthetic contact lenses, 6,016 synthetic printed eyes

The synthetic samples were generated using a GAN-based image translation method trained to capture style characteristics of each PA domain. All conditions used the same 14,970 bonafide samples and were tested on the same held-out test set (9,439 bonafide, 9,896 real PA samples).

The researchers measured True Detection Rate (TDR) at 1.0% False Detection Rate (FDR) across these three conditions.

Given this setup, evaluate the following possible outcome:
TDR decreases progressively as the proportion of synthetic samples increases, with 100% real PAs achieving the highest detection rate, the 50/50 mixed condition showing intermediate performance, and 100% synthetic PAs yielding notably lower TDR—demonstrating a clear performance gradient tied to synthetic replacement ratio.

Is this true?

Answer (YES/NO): NO